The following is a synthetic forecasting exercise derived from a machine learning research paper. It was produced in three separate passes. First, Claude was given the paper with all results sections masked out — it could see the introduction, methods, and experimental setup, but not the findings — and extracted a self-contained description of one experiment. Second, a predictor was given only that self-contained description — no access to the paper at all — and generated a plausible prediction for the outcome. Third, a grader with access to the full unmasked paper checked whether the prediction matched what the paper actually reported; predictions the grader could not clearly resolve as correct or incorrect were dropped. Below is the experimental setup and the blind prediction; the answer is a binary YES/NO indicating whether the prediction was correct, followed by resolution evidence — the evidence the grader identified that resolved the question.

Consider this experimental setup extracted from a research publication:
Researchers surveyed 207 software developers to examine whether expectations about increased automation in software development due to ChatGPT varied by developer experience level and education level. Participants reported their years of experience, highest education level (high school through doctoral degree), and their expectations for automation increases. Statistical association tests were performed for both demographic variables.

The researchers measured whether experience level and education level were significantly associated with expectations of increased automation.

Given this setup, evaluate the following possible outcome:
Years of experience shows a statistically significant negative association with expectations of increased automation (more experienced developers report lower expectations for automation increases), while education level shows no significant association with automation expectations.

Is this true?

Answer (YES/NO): NO